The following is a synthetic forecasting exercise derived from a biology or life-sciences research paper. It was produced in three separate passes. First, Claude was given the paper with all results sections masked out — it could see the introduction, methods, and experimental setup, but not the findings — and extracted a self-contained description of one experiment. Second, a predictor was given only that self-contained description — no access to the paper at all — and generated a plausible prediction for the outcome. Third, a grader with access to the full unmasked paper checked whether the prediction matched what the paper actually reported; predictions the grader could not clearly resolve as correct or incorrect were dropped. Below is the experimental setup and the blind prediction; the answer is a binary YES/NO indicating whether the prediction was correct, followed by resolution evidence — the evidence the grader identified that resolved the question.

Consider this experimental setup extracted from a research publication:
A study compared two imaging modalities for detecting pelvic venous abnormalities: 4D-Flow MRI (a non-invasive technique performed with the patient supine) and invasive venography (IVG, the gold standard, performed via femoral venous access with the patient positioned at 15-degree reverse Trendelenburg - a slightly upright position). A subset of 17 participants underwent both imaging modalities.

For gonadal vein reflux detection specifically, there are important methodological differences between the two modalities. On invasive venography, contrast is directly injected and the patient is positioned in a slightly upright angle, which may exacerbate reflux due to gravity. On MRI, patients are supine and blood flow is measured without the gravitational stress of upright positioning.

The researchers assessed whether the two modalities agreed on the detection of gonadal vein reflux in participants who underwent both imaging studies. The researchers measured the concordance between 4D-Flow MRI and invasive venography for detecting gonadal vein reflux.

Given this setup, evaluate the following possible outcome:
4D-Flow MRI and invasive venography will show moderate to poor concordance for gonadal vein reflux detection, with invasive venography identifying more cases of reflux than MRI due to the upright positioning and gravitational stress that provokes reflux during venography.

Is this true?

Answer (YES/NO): YES